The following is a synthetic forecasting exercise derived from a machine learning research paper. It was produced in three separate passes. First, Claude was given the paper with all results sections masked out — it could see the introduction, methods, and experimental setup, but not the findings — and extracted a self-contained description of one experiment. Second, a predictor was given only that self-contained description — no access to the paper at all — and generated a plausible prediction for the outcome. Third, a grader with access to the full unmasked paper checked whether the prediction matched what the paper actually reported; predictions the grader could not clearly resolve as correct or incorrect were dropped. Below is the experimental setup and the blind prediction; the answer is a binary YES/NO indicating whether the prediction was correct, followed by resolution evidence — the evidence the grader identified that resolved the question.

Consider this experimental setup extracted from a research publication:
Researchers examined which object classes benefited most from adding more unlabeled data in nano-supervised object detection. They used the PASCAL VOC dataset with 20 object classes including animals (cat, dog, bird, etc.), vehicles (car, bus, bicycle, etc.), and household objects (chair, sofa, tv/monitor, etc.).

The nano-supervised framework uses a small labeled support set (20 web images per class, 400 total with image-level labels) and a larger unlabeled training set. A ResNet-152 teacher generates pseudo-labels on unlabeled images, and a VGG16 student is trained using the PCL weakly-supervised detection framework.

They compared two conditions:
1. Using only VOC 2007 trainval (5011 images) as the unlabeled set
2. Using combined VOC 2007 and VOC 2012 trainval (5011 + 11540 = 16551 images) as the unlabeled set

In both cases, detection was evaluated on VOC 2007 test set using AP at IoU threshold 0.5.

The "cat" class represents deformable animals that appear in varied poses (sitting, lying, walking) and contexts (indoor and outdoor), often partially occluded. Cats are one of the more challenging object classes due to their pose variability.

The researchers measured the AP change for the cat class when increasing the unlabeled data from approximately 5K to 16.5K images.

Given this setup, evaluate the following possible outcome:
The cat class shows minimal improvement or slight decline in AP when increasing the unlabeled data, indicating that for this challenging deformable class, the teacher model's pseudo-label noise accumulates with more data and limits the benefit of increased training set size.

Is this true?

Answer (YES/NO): NO